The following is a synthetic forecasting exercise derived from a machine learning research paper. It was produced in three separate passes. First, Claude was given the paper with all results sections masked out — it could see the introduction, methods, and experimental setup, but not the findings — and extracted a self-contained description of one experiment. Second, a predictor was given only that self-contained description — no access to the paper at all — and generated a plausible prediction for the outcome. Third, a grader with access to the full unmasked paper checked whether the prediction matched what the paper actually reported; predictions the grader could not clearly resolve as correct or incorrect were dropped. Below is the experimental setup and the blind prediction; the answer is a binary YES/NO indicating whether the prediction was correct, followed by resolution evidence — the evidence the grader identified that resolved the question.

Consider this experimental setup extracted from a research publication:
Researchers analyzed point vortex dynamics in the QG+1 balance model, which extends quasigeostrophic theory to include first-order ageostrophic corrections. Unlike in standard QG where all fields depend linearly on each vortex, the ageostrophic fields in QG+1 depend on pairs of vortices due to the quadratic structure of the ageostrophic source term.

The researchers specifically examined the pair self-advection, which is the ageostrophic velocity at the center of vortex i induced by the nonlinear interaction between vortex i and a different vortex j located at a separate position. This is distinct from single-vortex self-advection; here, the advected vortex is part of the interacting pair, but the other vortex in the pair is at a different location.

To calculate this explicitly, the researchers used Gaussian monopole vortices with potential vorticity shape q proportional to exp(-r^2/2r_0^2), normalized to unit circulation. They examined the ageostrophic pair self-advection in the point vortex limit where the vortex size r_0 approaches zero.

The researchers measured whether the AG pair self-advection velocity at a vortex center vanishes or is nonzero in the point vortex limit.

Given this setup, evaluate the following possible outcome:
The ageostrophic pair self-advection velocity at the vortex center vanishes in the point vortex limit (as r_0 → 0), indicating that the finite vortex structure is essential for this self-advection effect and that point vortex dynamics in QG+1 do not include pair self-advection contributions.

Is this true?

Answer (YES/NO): YES